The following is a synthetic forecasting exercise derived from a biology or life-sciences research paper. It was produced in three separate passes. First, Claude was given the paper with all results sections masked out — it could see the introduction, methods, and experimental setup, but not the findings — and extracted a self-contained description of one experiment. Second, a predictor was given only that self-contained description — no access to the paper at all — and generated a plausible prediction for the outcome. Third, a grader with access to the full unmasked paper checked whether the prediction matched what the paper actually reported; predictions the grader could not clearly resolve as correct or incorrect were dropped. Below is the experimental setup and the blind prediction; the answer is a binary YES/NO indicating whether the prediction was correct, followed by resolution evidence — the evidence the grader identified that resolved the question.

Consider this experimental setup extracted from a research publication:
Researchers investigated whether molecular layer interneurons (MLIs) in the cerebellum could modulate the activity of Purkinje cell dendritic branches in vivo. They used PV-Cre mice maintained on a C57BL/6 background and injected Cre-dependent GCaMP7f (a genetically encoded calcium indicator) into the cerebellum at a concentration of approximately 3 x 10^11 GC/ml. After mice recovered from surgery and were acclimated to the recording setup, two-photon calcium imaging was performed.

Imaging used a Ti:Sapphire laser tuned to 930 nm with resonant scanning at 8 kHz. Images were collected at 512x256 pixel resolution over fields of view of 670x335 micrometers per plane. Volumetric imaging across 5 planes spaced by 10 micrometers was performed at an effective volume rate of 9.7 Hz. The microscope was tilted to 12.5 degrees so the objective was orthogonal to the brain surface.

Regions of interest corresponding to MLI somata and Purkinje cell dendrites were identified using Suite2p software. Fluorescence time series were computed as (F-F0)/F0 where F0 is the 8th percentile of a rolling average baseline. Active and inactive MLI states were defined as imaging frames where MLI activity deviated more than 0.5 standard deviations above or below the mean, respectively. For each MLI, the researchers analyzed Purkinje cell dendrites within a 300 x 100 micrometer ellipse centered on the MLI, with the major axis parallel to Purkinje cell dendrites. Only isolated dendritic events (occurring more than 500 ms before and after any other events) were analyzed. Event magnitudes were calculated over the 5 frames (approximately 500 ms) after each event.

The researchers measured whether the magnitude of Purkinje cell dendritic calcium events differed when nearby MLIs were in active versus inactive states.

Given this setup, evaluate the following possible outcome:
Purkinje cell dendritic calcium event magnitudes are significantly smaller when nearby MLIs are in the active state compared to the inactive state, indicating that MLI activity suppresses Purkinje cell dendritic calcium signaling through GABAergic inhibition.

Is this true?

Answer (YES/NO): YES